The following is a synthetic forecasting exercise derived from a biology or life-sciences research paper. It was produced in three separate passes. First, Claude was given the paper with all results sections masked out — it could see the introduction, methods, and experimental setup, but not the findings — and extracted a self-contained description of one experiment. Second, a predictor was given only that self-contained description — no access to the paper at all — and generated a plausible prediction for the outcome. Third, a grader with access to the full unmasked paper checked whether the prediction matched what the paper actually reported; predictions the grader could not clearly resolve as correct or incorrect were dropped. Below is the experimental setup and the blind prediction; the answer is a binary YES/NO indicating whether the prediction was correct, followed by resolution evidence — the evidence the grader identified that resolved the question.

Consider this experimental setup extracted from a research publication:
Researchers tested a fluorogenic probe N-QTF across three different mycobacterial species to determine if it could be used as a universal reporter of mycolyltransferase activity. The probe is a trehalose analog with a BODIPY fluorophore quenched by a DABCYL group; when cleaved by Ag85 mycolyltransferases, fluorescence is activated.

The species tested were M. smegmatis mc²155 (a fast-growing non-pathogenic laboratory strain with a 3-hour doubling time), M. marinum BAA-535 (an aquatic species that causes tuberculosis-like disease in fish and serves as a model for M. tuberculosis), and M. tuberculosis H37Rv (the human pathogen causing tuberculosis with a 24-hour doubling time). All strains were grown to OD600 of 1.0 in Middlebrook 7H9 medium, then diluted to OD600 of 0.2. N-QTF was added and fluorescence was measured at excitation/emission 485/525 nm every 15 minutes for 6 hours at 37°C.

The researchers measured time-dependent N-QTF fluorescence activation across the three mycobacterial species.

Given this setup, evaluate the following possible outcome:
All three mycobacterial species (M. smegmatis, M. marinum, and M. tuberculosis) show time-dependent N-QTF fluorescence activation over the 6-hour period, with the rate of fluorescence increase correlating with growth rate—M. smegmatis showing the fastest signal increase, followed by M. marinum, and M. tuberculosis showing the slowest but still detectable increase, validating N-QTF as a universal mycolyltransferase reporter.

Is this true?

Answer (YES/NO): YES